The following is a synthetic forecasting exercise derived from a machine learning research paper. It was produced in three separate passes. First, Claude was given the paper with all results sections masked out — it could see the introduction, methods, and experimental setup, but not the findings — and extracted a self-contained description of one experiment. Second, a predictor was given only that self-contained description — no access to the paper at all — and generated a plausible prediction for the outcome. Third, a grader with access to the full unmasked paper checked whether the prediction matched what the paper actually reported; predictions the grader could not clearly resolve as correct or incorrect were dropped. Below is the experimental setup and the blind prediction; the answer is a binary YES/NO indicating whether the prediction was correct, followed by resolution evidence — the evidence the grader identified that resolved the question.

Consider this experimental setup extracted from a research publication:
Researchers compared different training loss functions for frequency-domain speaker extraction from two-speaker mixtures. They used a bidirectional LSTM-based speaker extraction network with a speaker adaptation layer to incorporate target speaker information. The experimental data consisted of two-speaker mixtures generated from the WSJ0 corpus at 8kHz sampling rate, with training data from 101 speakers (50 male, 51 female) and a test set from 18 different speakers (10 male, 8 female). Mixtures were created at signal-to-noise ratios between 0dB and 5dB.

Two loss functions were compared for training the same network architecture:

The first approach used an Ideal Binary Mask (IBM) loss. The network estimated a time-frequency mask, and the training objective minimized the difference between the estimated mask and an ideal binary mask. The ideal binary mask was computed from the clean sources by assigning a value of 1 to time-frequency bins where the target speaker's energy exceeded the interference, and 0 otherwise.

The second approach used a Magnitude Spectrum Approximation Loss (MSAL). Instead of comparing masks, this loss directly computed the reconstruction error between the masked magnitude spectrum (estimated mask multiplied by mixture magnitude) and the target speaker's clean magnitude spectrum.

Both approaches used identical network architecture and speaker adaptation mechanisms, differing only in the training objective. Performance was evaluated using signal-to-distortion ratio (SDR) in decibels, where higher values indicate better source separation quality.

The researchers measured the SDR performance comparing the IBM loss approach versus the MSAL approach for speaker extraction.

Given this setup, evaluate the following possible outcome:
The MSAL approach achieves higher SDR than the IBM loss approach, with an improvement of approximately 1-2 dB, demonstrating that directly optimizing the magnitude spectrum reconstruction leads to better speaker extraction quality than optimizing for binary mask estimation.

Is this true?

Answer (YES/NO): NO